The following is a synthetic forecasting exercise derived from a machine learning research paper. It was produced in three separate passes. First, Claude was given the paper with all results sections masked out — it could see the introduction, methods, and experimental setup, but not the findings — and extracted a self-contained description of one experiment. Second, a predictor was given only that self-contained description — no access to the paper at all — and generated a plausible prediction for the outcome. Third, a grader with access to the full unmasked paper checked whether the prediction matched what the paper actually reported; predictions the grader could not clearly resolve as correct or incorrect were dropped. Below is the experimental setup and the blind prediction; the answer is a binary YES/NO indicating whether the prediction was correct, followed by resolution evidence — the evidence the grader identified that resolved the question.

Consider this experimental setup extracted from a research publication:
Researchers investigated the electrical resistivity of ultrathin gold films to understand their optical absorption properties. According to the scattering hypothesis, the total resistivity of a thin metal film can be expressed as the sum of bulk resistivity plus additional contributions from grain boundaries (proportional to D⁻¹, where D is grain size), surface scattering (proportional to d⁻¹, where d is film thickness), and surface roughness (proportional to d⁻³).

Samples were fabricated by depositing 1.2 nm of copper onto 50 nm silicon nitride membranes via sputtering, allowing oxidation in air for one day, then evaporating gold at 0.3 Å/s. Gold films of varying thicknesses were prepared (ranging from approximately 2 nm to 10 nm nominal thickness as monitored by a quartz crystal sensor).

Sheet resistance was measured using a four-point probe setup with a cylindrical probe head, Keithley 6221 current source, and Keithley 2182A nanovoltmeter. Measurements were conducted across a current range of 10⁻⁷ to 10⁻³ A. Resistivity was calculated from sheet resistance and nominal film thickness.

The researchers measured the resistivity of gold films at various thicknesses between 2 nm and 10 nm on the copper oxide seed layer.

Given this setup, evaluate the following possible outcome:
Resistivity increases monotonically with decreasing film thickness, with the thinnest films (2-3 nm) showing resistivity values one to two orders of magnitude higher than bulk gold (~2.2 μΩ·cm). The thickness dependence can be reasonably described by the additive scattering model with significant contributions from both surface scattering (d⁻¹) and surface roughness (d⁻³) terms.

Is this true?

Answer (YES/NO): NO